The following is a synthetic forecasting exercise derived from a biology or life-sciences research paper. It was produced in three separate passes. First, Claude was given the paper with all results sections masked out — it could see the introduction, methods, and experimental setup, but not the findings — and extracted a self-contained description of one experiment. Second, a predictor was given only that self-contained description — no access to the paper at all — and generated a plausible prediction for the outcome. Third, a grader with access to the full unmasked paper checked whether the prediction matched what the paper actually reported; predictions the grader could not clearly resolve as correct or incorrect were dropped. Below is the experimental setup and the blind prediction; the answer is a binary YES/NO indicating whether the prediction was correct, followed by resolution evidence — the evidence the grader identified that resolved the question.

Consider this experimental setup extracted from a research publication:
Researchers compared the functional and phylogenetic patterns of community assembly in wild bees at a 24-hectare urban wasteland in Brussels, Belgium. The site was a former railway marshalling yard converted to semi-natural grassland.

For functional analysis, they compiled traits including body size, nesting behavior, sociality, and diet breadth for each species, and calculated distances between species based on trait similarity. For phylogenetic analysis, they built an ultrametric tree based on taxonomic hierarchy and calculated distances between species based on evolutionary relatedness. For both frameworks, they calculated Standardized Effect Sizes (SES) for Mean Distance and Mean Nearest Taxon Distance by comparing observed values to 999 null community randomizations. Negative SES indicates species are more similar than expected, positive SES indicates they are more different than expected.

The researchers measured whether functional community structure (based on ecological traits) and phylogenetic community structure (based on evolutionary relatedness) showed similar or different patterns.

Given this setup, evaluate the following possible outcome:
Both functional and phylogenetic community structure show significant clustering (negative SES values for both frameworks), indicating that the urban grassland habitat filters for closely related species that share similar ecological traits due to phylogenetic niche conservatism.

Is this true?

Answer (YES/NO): NO